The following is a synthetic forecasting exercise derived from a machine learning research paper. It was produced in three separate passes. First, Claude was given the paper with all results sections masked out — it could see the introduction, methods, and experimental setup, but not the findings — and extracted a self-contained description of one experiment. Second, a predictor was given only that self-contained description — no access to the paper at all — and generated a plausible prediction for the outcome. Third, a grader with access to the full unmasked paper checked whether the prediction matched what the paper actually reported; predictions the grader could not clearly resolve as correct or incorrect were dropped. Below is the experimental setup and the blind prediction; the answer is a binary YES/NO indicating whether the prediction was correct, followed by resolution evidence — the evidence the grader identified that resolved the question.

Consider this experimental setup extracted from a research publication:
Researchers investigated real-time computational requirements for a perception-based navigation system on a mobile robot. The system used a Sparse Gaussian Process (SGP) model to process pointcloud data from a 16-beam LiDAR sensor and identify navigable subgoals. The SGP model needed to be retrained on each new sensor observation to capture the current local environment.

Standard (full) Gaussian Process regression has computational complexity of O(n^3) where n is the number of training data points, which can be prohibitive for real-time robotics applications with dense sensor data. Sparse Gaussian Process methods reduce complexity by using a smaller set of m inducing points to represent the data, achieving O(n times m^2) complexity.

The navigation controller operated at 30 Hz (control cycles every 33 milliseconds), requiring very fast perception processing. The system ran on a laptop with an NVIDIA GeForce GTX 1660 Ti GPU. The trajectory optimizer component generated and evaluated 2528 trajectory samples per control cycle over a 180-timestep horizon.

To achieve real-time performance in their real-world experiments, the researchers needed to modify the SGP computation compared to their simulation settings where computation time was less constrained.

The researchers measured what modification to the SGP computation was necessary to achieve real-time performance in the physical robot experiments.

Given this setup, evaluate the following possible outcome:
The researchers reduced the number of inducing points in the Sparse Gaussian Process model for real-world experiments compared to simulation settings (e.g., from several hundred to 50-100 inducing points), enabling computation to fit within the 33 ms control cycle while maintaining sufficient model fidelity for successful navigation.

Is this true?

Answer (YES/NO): NO